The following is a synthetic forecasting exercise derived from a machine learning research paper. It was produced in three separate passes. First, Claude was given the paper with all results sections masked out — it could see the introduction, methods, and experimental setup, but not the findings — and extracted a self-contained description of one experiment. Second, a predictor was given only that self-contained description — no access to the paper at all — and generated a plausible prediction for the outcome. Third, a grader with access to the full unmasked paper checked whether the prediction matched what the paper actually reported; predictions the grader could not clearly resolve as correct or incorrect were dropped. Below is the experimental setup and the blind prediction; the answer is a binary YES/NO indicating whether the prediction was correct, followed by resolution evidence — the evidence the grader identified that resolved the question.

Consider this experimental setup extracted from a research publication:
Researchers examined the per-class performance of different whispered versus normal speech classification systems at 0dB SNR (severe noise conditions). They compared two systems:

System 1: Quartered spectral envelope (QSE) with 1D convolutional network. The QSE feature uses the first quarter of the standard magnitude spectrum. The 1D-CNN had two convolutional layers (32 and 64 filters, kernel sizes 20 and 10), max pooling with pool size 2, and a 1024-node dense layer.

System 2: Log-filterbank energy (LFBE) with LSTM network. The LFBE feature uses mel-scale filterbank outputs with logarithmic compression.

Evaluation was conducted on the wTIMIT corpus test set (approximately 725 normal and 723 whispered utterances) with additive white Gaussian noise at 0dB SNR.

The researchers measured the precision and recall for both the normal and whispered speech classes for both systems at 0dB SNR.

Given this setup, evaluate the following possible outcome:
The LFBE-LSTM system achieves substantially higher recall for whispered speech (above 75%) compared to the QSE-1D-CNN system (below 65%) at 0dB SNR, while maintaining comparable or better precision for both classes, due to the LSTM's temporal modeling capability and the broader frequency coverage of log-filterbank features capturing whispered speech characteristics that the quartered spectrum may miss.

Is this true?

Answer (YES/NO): NO